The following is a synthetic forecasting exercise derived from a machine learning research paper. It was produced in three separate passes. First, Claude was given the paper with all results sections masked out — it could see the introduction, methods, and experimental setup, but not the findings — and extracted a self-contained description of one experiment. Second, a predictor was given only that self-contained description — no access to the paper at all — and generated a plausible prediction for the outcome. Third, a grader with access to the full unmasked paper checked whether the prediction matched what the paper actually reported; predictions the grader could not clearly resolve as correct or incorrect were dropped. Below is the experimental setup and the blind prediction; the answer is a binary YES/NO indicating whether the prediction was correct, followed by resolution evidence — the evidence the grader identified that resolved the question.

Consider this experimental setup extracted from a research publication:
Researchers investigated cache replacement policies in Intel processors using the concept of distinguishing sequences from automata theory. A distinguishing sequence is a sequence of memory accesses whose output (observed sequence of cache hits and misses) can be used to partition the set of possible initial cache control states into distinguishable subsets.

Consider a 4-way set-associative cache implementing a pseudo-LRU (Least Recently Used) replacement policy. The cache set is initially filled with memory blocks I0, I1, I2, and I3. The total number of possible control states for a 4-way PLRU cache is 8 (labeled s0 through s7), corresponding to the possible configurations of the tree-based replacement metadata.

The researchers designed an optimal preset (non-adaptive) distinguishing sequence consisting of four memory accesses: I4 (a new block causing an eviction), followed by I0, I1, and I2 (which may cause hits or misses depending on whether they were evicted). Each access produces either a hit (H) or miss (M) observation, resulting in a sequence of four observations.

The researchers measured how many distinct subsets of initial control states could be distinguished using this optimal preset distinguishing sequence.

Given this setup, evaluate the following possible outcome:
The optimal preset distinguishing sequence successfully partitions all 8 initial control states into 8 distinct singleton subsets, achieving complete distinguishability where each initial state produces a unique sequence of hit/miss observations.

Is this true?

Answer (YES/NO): NO